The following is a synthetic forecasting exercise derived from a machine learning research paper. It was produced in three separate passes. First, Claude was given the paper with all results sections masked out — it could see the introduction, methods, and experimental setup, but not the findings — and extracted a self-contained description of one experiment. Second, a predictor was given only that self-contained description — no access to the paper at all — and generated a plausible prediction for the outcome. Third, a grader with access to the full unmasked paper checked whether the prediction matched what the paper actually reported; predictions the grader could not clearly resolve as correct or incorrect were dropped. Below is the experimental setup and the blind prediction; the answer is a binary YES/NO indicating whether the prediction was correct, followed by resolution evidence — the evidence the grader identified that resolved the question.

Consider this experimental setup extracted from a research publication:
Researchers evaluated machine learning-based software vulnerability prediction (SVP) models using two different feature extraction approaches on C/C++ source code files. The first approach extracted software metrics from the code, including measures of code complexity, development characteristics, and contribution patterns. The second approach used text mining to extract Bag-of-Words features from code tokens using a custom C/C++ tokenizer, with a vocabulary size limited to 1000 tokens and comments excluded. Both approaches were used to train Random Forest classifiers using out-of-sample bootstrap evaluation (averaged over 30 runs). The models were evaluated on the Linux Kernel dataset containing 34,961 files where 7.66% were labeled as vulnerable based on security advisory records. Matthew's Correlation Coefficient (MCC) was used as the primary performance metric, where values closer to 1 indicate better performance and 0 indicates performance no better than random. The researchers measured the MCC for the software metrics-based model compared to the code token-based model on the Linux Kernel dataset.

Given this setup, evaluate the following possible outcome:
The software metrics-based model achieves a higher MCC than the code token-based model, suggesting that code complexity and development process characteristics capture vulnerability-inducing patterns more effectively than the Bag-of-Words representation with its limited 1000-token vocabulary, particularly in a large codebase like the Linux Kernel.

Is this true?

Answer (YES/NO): NO